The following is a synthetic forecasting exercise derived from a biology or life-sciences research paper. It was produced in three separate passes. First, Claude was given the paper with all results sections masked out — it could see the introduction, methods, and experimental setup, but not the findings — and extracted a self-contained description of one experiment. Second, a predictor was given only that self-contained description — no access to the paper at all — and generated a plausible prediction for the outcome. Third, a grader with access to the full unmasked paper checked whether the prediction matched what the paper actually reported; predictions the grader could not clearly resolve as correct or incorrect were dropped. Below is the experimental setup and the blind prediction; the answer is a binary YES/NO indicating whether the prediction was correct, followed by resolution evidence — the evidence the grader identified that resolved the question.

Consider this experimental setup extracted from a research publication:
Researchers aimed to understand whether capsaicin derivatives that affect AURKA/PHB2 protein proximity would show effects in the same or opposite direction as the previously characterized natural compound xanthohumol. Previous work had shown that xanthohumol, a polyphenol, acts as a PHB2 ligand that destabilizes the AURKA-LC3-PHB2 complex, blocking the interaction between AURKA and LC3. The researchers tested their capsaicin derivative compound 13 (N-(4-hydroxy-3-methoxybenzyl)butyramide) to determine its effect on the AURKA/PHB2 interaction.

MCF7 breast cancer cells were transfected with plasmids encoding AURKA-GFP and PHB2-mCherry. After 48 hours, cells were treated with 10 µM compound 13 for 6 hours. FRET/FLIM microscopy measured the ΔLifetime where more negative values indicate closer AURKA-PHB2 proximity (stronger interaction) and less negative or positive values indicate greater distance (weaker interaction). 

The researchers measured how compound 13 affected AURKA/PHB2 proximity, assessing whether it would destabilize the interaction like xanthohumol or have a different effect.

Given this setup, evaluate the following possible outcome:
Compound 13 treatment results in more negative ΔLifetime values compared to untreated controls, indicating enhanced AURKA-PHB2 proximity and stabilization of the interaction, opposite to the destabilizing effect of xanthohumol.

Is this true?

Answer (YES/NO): NO